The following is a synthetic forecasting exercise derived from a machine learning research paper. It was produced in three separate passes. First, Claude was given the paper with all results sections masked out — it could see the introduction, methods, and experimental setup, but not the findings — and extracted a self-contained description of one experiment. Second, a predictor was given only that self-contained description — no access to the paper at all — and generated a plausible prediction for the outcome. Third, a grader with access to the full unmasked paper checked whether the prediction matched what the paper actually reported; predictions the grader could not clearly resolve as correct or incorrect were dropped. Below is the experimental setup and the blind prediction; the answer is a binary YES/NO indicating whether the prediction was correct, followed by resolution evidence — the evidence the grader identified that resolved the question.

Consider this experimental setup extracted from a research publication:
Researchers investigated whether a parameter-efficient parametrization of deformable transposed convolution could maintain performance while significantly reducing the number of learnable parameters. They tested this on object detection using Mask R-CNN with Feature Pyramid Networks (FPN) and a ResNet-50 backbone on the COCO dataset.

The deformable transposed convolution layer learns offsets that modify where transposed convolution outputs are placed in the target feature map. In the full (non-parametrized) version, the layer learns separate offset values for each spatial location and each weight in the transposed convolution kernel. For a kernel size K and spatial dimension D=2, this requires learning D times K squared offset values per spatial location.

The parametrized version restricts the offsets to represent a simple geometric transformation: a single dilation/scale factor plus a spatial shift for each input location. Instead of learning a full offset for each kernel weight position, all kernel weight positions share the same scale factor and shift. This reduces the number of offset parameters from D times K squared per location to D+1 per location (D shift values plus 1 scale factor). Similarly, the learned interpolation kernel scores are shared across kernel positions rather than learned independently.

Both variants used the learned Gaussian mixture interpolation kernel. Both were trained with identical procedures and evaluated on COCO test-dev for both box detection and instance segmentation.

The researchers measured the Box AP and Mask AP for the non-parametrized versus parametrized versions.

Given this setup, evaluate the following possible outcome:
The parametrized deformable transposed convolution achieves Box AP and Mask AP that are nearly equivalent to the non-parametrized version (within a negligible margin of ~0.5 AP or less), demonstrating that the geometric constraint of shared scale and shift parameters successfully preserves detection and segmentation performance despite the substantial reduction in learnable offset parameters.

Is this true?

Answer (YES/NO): YES